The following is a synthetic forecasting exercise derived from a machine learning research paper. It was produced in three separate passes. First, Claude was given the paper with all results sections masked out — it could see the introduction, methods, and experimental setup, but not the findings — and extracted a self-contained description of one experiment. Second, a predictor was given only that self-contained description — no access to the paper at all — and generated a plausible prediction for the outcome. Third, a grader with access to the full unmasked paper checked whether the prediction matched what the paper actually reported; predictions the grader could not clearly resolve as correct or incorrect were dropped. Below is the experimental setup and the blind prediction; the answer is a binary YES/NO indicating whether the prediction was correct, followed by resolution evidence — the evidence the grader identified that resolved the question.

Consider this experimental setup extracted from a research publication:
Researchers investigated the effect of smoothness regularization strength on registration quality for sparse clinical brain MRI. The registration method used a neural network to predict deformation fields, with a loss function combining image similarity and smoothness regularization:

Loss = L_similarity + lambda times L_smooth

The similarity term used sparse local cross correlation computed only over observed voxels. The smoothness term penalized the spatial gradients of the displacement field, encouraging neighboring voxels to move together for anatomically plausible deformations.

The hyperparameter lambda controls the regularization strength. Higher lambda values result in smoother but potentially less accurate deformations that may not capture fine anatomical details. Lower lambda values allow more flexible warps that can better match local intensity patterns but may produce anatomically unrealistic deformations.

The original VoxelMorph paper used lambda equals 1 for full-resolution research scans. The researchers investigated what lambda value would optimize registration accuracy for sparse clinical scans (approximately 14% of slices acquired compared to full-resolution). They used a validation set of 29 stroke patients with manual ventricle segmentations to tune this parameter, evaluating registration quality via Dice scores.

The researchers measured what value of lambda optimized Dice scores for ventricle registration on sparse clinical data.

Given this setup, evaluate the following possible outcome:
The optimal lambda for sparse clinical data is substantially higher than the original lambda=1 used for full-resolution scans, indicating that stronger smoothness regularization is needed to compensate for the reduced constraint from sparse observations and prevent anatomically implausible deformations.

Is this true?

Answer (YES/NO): NO